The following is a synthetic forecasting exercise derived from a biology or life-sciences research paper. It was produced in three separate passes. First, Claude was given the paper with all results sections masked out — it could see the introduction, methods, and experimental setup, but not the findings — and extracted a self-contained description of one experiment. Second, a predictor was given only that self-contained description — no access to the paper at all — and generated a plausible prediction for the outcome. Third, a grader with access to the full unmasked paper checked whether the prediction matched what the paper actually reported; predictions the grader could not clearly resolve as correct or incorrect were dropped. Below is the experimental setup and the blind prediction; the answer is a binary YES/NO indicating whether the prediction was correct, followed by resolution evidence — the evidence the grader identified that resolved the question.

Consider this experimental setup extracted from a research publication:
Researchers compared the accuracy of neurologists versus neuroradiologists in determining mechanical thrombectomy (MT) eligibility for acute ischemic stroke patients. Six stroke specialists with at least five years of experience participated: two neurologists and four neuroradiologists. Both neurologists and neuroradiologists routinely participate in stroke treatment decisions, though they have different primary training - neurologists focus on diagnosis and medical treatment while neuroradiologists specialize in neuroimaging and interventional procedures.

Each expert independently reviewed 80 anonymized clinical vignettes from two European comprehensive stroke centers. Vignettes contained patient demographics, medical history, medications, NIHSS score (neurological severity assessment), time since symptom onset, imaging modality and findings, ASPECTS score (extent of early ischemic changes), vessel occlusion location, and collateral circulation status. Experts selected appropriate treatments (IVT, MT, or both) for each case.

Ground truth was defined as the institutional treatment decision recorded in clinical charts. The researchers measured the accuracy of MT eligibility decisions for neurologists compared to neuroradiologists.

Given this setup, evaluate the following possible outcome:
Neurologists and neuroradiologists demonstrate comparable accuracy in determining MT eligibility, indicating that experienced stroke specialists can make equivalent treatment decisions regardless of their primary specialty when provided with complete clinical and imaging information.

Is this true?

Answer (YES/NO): YES